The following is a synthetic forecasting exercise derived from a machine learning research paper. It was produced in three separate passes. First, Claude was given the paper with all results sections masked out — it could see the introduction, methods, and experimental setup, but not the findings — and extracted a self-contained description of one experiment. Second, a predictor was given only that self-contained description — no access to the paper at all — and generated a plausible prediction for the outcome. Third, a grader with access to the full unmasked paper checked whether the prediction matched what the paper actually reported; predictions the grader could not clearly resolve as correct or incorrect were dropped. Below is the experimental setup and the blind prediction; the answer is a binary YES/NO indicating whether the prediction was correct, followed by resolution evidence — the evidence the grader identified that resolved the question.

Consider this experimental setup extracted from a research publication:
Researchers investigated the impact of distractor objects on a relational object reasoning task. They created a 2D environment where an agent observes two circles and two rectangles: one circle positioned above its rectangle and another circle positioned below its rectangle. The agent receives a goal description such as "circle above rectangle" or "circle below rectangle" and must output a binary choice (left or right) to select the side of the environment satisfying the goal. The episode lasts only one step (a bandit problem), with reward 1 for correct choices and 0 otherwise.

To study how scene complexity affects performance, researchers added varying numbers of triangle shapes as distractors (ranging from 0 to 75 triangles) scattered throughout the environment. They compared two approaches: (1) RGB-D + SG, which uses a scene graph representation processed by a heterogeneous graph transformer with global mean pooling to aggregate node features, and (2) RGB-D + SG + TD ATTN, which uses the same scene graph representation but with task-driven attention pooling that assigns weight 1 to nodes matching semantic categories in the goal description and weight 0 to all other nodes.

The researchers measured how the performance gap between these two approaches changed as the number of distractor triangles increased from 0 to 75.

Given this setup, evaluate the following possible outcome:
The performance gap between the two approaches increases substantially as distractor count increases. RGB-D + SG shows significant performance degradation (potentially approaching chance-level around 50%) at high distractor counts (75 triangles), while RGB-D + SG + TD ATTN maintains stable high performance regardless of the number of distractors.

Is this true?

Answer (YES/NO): NO